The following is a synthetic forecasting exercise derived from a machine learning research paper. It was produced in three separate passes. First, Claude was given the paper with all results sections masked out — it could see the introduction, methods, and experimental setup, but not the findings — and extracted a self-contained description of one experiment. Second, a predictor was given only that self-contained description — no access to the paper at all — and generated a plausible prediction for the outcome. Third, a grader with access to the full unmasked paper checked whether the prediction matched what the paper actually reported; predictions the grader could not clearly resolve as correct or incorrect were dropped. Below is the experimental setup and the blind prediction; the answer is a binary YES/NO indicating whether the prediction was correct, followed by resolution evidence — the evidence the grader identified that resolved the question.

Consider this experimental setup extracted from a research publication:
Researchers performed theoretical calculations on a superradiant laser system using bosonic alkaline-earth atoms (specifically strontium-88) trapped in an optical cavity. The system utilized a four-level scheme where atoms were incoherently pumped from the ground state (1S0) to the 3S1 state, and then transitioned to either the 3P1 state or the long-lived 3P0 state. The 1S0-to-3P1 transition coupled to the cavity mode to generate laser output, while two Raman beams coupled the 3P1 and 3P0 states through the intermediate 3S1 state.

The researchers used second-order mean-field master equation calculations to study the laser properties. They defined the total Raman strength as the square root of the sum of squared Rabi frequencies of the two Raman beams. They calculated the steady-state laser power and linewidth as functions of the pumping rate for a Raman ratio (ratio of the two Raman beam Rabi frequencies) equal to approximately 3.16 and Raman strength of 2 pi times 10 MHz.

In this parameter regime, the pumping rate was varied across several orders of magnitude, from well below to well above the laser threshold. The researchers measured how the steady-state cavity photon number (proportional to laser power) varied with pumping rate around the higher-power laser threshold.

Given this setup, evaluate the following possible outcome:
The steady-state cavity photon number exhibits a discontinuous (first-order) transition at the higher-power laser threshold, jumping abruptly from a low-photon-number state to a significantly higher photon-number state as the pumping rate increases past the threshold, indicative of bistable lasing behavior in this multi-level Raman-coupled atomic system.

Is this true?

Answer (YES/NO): YES